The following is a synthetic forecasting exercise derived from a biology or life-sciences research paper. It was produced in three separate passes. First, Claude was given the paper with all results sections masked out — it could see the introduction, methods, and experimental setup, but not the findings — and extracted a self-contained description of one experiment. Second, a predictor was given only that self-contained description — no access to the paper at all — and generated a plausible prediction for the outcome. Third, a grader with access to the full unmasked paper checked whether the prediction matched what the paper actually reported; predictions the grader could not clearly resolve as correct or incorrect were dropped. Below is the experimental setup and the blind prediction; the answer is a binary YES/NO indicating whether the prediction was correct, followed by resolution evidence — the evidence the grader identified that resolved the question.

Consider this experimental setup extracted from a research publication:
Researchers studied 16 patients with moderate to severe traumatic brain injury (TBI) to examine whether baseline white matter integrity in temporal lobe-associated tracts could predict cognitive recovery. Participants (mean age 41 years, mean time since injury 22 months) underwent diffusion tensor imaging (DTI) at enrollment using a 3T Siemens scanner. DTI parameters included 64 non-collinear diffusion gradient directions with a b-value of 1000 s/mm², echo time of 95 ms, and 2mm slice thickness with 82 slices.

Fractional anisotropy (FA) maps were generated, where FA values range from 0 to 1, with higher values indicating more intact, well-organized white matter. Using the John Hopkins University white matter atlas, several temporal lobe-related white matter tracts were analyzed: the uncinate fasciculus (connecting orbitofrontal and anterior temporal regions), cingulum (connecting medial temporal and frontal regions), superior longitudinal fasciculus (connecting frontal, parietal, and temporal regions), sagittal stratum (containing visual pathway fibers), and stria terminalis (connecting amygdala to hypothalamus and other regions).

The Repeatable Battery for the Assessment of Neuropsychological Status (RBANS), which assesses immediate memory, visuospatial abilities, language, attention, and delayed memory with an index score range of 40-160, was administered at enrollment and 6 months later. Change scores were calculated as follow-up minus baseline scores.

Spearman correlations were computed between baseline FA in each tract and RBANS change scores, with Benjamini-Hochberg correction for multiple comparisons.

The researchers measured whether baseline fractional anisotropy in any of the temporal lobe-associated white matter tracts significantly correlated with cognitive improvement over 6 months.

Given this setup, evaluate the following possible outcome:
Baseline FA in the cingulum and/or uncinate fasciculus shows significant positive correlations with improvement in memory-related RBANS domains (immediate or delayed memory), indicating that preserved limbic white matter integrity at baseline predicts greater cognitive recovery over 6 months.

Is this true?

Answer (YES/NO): NO